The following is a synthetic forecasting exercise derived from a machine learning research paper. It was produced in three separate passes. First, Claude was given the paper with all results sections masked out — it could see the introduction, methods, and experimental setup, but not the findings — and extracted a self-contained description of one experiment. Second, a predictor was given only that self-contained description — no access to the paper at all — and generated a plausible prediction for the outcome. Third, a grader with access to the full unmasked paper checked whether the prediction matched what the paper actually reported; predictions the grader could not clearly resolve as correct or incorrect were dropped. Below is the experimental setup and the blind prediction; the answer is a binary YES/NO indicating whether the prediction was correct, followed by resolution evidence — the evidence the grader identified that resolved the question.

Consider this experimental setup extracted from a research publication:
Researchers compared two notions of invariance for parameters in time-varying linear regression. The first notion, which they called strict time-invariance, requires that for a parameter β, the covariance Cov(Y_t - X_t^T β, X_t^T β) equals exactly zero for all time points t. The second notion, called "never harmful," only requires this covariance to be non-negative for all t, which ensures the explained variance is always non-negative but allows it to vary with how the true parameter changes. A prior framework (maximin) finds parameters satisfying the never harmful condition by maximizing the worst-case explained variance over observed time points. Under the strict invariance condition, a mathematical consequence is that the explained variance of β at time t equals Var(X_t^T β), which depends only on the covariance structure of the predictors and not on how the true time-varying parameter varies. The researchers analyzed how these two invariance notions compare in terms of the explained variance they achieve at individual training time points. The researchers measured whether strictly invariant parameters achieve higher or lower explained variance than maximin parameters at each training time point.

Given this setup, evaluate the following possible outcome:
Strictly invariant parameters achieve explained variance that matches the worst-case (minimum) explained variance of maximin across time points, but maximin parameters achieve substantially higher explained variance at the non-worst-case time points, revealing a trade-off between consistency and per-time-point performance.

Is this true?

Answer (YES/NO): NO